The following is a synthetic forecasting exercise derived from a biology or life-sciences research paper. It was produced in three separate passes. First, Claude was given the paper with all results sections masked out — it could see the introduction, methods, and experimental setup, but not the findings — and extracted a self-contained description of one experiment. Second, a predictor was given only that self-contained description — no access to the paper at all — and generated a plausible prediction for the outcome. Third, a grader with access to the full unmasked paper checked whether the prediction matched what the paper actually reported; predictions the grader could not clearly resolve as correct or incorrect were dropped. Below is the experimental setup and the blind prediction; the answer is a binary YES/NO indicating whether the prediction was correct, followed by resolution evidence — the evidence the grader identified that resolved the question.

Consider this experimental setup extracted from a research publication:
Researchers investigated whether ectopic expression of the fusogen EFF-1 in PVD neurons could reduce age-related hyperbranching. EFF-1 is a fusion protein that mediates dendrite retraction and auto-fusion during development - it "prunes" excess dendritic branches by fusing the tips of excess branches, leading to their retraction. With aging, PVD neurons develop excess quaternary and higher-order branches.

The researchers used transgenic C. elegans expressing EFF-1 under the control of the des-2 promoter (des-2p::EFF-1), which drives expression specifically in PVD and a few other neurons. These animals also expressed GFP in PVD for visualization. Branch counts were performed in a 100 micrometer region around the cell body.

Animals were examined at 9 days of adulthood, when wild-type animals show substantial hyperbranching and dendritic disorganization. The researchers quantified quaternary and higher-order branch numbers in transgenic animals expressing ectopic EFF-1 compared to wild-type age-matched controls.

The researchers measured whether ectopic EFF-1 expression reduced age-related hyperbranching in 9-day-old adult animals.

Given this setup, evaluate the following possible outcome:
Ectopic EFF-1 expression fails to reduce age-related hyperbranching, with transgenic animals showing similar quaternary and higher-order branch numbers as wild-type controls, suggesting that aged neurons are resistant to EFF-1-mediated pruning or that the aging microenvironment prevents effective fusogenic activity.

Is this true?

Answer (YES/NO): NO